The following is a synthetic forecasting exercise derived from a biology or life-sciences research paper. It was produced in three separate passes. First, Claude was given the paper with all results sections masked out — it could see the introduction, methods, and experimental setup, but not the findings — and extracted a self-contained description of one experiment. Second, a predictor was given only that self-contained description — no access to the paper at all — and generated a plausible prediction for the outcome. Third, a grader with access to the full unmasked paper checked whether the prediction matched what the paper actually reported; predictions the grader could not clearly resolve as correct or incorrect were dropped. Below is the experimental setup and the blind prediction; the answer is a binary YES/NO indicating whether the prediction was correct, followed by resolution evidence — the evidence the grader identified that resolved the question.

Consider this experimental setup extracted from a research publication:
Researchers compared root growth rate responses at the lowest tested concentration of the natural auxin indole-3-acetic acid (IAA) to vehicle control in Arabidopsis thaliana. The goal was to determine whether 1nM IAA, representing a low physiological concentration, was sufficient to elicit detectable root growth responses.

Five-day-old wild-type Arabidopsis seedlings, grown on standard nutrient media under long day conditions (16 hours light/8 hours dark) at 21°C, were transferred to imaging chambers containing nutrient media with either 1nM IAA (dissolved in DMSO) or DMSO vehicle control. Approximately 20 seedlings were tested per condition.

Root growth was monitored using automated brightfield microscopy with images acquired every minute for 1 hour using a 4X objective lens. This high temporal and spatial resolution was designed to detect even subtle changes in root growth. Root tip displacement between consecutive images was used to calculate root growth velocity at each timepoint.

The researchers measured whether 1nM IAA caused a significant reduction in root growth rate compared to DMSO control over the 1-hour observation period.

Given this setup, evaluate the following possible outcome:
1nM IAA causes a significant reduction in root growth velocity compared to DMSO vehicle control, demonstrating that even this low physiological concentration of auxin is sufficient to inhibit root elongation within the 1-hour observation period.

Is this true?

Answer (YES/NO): YES